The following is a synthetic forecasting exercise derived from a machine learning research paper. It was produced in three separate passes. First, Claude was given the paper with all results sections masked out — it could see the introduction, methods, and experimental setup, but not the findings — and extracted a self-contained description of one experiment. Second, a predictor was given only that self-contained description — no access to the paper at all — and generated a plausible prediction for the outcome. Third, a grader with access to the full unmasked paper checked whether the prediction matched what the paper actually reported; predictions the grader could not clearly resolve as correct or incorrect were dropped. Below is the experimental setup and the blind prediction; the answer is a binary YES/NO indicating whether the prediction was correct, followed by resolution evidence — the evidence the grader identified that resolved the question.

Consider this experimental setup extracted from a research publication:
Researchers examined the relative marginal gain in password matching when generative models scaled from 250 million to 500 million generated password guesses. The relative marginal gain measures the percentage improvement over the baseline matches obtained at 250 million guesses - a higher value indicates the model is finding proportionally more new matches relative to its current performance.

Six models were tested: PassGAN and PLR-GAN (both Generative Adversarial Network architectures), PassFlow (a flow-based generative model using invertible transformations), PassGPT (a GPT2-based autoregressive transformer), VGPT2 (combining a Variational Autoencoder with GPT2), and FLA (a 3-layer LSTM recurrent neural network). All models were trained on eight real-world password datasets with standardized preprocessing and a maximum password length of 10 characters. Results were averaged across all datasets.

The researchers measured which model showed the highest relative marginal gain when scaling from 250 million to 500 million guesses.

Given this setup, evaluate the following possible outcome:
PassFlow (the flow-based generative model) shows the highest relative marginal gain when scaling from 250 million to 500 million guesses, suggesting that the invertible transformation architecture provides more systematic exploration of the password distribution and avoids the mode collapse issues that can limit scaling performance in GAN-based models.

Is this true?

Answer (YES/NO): NO